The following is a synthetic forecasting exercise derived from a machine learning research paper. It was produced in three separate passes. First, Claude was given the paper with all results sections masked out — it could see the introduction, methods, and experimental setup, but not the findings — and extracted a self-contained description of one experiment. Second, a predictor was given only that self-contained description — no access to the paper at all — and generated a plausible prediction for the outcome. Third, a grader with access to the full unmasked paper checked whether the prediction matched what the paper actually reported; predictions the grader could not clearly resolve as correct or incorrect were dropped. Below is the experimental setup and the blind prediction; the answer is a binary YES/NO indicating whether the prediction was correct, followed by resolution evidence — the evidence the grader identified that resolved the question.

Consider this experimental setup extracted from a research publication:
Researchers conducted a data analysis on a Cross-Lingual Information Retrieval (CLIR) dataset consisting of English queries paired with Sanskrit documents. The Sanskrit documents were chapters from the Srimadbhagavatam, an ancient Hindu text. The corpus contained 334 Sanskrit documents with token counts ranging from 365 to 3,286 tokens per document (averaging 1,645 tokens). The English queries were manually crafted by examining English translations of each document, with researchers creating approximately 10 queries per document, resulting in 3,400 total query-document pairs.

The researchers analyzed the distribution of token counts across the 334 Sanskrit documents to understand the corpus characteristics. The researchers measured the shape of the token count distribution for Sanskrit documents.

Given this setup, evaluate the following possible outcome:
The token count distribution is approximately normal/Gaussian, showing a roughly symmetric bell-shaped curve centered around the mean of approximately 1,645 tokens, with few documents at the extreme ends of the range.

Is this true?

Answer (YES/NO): NO